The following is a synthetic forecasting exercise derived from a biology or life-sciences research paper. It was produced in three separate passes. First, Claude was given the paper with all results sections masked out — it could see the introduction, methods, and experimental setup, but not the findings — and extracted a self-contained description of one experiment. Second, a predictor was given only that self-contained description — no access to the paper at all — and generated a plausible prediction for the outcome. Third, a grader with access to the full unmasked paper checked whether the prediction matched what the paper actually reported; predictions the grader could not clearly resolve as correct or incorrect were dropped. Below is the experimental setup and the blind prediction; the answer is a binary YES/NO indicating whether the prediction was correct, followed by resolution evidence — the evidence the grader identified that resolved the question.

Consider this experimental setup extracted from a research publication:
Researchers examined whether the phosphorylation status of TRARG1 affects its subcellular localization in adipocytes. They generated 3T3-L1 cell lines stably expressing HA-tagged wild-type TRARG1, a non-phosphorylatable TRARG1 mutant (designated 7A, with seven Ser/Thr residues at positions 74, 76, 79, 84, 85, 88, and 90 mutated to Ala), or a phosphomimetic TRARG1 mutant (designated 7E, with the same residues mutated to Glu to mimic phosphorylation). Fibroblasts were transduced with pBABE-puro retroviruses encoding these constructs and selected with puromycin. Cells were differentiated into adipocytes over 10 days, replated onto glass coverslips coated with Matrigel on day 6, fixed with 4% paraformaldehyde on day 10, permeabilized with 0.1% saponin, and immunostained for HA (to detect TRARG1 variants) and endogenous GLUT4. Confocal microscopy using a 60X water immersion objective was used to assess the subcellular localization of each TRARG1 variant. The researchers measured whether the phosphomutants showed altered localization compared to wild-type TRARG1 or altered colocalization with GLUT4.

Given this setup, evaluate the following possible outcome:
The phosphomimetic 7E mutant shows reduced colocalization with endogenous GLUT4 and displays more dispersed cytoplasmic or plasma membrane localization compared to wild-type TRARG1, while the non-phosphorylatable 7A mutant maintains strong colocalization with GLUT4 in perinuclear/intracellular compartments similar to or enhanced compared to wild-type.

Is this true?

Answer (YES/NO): NO